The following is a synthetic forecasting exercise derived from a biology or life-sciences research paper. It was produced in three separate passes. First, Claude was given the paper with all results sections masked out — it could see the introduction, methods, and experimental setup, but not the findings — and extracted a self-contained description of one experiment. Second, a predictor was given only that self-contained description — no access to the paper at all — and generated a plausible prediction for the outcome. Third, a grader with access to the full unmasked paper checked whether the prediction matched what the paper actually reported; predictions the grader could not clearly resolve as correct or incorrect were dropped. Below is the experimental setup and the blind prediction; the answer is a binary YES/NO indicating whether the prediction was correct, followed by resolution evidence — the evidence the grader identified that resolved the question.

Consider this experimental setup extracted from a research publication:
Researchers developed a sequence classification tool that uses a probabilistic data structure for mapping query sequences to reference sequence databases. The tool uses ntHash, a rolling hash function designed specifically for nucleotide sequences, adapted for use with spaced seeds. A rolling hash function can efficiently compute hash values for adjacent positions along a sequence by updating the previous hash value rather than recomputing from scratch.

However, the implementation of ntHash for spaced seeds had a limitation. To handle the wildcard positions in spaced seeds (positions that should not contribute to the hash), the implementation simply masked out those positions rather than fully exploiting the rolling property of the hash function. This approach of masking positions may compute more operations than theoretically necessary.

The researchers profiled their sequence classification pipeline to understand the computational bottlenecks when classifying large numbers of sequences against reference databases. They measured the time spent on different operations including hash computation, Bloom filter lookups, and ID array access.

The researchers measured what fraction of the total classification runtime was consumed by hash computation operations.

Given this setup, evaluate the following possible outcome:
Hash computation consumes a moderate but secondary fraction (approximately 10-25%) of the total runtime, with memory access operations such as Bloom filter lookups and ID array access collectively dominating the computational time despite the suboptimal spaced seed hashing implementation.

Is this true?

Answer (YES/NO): NO